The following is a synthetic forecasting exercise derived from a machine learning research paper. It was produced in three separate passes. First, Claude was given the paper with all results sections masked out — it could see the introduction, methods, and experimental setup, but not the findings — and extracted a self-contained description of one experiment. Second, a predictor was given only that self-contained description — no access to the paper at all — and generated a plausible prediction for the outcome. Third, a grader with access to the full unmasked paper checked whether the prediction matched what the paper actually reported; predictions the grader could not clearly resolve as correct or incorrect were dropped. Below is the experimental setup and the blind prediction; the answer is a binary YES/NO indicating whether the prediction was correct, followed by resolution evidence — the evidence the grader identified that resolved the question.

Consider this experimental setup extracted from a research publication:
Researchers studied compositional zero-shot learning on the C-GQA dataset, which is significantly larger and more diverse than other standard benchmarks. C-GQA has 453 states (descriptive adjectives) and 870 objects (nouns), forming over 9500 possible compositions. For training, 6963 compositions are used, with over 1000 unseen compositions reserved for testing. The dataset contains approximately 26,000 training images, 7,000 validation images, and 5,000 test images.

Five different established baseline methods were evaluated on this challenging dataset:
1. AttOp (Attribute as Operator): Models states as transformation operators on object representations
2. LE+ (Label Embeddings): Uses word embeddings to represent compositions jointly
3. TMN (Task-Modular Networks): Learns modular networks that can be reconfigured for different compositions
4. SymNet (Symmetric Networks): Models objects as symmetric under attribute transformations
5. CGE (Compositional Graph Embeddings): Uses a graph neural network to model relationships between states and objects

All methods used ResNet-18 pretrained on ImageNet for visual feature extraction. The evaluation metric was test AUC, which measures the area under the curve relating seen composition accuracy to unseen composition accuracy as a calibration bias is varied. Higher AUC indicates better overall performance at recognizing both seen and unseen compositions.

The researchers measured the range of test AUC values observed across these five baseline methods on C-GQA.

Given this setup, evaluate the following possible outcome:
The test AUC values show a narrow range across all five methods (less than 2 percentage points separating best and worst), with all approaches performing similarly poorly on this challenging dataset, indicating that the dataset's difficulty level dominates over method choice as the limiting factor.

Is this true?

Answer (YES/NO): NO